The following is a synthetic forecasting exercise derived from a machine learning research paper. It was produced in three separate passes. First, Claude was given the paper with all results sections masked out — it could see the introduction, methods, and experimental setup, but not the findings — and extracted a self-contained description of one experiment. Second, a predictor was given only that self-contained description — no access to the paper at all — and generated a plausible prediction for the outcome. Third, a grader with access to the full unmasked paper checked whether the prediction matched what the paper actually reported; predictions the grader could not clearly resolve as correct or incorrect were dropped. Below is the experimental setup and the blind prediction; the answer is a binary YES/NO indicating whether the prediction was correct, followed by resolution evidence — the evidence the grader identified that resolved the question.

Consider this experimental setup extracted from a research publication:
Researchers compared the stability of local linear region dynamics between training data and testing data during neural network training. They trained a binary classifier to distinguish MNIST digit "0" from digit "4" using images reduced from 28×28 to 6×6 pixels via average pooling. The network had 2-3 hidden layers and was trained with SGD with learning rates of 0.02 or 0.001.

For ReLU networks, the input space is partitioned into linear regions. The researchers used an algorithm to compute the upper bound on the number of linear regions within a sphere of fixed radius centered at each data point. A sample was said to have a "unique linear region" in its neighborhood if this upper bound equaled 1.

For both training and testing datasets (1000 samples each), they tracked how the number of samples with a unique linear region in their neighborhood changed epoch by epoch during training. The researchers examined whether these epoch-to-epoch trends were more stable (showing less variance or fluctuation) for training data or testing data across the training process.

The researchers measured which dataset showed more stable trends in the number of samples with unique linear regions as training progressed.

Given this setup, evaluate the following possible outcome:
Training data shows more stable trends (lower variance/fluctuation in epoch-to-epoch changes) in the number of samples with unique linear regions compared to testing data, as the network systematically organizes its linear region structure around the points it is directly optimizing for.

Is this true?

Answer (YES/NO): NO